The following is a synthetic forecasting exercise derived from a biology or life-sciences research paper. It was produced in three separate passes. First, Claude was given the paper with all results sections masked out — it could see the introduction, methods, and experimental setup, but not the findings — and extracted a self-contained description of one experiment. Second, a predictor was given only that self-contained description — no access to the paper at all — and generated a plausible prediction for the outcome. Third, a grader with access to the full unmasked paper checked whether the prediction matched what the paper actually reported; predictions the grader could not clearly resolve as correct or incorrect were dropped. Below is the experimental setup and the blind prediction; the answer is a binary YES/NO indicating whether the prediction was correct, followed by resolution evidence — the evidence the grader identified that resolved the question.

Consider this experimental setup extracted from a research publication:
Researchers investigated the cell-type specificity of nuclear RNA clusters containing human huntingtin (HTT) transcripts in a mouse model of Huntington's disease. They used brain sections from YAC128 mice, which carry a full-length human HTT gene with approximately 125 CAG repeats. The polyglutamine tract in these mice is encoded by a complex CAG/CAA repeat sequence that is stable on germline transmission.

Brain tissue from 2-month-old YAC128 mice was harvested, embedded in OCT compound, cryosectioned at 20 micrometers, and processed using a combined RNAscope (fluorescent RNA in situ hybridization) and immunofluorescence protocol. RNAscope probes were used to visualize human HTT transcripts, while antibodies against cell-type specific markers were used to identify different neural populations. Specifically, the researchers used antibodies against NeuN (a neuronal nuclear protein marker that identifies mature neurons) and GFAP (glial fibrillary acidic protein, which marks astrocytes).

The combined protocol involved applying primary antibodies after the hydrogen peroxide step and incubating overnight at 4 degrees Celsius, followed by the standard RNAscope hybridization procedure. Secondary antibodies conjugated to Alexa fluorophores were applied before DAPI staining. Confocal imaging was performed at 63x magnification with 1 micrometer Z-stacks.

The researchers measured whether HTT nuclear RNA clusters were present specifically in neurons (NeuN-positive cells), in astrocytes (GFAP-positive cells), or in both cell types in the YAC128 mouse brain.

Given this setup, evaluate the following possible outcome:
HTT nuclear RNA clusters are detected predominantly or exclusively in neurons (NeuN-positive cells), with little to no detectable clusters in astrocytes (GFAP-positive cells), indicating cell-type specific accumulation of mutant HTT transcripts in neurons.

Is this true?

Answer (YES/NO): YES